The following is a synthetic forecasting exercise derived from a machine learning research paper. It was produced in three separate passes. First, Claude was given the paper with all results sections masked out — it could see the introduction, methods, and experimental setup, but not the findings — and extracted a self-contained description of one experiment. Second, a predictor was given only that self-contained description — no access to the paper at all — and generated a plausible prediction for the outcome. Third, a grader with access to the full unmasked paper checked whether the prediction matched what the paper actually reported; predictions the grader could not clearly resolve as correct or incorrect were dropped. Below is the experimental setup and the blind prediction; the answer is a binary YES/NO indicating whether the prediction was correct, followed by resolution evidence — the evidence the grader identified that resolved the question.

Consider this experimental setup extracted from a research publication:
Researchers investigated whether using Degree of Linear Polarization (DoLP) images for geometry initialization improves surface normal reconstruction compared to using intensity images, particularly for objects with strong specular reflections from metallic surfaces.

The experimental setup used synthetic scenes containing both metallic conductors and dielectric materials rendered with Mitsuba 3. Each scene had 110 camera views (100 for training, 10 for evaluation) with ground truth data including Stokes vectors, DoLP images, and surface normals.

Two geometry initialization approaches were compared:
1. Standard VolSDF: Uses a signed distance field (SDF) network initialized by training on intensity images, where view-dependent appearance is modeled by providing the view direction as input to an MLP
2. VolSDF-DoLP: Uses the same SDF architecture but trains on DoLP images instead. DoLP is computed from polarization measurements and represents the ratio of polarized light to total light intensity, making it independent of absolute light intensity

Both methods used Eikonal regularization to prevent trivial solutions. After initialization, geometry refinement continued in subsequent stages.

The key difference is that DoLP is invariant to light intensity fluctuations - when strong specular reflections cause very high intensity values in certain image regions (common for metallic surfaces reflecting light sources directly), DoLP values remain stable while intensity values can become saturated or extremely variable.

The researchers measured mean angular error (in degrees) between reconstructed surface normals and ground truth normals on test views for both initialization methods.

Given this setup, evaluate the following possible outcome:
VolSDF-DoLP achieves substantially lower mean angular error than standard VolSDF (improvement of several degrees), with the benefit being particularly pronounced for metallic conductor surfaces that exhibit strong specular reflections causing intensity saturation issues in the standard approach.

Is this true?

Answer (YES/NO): NO